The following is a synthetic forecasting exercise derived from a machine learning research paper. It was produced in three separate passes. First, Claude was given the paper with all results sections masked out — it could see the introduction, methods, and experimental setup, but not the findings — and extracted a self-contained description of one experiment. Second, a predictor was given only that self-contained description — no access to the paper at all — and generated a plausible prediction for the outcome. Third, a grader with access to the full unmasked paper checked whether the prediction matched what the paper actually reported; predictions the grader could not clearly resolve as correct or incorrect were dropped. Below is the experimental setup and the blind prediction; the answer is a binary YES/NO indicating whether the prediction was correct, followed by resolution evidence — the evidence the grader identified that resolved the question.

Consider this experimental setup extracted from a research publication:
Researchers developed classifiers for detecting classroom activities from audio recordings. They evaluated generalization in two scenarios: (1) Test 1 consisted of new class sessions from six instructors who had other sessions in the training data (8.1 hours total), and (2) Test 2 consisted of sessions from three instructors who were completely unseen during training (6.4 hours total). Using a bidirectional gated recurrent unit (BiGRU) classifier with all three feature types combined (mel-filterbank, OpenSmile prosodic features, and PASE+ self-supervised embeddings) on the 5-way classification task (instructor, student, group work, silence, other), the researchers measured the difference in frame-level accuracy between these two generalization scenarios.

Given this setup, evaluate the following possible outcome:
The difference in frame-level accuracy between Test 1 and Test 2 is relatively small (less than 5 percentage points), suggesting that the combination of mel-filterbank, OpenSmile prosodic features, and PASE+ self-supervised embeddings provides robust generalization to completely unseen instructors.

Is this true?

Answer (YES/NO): YES